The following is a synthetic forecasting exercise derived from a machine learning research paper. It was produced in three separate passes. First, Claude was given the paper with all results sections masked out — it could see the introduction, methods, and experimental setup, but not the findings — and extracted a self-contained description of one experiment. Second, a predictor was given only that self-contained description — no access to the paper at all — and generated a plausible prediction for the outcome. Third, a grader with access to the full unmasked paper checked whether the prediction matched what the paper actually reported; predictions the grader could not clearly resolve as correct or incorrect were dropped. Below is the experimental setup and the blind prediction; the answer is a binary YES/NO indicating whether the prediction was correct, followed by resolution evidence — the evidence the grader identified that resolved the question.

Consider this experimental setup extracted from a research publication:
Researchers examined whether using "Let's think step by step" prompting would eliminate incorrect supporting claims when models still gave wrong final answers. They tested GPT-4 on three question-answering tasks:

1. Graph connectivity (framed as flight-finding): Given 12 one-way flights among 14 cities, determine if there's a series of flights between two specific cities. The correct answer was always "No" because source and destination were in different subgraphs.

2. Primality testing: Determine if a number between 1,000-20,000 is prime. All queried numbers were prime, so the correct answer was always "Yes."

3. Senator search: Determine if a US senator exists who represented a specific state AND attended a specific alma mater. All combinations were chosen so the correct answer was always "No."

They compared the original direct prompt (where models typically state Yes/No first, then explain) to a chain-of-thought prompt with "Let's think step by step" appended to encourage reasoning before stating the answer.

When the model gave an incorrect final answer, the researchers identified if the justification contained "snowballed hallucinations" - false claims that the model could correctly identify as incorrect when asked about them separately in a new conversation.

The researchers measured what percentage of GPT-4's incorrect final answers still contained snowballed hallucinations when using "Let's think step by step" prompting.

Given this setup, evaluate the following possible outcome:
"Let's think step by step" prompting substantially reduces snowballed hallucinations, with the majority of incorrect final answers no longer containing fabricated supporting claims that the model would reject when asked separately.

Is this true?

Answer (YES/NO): NO